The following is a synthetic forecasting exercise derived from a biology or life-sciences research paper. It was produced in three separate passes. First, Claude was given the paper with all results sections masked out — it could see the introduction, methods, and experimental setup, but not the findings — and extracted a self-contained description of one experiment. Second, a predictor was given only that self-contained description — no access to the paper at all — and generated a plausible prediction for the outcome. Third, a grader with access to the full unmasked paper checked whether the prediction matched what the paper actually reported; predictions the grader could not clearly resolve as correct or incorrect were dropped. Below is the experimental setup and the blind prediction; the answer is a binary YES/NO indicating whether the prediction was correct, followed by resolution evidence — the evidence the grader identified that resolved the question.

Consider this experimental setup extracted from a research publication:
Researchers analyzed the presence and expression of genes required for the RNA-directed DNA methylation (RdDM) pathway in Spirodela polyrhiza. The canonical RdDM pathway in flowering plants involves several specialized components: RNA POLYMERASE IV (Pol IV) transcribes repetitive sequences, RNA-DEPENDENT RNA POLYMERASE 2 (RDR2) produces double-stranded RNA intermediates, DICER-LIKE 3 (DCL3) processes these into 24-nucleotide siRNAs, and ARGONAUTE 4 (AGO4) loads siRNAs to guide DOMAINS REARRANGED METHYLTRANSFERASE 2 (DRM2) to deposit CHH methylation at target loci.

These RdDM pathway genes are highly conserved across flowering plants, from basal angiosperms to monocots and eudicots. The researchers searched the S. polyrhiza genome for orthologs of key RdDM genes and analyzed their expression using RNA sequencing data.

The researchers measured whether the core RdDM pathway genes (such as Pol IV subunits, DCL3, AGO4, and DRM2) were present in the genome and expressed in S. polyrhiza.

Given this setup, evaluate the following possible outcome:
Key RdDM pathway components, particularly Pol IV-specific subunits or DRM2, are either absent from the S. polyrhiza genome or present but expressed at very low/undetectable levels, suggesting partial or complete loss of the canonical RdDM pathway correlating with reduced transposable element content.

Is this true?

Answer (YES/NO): YES